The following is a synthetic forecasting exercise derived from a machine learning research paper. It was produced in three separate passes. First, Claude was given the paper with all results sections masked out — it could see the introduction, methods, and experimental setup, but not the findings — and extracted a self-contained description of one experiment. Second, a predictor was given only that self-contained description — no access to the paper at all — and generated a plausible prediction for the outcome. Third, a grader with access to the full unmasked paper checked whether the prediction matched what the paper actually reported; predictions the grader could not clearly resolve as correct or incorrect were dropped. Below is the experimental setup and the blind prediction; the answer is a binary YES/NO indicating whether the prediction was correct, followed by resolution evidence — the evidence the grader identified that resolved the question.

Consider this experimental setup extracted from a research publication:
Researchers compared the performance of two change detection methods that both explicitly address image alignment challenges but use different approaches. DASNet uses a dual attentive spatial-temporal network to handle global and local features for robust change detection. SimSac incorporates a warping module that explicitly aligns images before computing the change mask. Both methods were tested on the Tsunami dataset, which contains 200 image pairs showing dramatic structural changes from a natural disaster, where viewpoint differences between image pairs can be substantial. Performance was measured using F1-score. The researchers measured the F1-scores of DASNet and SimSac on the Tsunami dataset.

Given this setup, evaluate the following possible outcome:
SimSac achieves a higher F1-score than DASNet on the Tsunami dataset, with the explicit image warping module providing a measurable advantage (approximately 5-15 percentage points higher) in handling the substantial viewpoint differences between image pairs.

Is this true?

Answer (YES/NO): NO